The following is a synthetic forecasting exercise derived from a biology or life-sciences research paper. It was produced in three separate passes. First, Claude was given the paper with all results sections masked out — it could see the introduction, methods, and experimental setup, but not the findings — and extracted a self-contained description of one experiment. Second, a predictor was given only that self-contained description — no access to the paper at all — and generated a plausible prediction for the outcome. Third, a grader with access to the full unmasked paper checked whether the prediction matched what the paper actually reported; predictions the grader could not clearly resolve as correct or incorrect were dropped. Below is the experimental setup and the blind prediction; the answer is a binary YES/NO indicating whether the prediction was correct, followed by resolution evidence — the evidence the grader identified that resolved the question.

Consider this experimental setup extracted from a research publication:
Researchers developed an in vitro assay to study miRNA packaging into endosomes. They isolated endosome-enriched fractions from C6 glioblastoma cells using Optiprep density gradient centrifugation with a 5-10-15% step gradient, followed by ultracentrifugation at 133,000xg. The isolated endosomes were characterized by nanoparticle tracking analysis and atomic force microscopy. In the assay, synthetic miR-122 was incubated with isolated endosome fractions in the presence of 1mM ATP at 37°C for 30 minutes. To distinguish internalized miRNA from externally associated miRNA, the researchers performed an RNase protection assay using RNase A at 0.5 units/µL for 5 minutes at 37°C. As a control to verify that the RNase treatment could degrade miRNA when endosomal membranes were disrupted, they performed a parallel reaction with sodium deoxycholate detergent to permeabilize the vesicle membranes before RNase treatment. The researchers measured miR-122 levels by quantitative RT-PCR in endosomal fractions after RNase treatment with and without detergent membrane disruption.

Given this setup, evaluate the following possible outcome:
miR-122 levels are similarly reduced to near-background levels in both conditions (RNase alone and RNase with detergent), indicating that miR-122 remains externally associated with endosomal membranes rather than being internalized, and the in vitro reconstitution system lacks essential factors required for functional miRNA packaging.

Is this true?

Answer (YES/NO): NO